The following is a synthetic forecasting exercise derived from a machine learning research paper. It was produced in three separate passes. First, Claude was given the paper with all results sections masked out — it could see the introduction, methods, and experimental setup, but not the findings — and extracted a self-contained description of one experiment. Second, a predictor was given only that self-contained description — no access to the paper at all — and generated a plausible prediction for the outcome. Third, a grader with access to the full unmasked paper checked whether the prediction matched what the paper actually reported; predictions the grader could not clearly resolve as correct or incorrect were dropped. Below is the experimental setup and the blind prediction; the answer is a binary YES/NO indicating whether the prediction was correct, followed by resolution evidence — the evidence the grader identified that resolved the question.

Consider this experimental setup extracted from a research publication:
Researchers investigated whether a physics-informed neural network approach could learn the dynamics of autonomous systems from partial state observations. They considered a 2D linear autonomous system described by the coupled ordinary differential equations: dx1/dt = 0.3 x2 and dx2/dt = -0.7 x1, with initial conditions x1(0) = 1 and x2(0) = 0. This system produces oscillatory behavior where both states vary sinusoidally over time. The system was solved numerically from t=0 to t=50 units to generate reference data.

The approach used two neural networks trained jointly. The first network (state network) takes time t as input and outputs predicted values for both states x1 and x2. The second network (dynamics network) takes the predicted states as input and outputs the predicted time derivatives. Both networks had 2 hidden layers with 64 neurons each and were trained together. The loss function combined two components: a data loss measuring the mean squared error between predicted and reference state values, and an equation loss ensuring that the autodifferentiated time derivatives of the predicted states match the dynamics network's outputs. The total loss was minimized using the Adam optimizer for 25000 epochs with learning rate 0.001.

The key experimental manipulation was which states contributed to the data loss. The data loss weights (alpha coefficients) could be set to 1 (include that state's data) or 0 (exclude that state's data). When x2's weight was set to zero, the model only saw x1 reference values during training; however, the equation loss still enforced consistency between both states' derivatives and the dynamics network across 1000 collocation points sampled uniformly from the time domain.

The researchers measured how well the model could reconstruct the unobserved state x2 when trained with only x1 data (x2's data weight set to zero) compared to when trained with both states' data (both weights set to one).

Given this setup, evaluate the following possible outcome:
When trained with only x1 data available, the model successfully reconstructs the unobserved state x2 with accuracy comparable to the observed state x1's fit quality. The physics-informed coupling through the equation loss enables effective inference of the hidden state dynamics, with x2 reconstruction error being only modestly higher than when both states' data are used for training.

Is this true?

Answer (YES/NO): NO